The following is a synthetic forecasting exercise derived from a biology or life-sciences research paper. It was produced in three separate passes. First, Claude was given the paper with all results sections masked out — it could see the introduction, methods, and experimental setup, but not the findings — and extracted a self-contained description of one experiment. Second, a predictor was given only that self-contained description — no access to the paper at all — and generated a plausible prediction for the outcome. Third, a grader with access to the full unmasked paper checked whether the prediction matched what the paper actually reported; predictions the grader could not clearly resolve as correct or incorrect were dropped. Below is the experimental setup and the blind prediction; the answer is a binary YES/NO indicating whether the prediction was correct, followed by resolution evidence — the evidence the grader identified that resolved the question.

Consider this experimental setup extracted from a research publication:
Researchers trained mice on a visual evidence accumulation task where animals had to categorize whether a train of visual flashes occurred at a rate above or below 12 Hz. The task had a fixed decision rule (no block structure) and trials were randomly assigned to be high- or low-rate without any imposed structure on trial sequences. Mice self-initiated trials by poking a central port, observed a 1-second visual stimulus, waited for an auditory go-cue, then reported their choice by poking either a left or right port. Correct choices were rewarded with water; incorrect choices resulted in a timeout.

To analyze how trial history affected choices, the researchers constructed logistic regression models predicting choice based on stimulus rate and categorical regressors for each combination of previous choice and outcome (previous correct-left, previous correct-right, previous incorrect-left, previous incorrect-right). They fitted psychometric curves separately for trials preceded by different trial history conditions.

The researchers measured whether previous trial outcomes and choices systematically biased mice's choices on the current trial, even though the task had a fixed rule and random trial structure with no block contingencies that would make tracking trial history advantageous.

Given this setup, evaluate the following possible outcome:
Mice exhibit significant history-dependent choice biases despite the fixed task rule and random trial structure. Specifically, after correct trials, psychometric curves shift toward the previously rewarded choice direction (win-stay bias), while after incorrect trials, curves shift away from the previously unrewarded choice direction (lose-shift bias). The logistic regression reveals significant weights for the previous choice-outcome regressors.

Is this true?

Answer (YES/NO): NO